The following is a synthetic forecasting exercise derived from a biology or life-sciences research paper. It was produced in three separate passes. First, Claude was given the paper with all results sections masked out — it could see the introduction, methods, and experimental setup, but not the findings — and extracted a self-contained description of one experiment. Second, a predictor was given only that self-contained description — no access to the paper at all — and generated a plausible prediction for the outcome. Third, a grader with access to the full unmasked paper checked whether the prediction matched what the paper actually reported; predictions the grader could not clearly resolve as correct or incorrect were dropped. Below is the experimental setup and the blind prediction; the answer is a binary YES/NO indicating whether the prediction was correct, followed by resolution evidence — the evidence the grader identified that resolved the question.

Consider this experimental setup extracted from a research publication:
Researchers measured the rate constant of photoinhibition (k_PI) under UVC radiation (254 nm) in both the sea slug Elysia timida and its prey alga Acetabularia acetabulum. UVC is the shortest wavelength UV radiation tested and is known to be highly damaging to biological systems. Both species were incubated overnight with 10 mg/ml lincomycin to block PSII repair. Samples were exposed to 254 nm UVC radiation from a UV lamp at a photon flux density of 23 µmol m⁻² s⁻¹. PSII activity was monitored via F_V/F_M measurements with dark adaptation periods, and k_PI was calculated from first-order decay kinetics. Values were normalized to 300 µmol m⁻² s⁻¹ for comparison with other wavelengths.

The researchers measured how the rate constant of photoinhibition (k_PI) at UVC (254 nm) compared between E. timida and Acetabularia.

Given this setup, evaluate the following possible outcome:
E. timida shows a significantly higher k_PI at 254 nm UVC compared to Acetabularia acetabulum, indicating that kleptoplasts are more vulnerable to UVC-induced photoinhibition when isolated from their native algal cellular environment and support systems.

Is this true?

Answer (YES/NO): NO